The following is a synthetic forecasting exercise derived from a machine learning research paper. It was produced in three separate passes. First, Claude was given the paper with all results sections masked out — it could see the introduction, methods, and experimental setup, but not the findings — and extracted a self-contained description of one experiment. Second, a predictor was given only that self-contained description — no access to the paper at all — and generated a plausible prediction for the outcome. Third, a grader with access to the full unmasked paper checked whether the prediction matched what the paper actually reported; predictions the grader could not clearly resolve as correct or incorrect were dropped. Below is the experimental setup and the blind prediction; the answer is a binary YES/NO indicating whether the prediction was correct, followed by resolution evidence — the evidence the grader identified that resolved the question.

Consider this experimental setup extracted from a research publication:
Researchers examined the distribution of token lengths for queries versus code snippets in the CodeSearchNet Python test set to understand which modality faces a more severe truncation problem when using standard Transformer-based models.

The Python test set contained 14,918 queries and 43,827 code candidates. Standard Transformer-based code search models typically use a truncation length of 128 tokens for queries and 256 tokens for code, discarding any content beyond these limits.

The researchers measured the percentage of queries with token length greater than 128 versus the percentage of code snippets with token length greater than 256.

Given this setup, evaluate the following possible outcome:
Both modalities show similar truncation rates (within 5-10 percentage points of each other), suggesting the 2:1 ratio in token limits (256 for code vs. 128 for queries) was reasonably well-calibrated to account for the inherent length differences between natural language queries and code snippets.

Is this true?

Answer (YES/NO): NO